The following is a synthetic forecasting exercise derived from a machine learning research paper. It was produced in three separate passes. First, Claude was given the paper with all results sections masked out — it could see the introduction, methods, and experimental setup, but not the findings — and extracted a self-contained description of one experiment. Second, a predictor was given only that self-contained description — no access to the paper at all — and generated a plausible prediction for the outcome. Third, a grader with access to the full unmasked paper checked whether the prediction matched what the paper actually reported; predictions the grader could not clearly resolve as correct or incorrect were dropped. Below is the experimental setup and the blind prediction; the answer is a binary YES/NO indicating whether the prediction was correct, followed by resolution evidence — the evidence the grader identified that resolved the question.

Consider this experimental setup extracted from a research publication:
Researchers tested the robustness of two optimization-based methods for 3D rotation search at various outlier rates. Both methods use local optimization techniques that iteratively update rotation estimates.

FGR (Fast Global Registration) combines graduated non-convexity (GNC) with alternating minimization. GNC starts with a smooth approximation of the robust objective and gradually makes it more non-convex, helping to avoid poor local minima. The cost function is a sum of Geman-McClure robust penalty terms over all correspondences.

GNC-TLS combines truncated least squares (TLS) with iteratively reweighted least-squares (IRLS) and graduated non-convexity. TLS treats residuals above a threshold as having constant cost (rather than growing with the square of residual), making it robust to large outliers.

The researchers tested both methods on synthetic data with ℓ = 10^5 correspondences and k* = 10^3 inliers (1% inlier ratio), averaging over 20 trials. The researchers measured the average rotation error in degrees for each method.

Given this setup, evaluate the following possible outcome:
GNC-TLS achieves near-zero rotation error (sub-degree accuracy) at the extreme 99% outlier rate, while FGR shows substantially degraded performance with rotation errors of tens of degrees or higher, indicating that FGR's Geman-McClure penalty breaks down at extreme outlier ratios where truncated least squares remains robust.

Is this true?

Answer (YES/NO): NO